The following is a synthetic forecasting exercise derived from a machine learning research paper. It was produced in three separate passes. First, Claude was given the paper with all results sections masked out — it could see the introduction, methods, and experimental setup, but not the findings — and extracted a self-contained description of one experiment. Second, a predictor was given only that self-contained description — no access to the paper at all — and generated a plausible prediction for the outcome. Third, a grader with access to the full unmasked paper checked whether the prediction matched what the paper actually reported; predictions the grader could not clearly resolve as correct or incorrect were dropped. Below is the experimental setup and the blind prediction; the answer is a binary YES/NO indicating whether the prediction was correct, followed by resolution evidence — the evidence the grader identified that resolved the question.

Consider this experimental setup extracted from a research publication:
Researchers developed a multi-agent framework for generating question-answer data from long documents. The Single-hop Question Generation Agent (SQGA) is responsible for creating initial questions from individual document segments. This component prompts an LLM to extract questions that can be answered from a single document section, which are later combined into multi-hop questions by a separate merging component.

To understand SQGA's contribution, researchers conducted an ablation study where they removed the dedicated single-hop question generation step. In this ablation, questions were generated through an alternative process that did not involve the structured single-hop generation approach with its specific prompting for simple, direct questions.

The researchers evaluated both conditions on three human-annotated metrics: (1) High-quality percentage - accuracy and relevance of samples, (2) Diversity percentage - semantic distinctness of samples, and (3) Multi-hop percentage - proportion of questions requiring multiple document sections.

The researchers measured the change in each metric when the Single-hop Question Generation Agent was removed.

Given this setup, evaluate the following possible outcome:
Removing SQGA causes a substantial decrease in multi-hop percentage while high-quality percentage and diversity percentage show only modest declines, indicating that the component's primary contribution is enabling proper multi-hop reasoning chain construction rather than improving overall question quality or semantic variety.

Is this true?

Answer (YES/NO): NO